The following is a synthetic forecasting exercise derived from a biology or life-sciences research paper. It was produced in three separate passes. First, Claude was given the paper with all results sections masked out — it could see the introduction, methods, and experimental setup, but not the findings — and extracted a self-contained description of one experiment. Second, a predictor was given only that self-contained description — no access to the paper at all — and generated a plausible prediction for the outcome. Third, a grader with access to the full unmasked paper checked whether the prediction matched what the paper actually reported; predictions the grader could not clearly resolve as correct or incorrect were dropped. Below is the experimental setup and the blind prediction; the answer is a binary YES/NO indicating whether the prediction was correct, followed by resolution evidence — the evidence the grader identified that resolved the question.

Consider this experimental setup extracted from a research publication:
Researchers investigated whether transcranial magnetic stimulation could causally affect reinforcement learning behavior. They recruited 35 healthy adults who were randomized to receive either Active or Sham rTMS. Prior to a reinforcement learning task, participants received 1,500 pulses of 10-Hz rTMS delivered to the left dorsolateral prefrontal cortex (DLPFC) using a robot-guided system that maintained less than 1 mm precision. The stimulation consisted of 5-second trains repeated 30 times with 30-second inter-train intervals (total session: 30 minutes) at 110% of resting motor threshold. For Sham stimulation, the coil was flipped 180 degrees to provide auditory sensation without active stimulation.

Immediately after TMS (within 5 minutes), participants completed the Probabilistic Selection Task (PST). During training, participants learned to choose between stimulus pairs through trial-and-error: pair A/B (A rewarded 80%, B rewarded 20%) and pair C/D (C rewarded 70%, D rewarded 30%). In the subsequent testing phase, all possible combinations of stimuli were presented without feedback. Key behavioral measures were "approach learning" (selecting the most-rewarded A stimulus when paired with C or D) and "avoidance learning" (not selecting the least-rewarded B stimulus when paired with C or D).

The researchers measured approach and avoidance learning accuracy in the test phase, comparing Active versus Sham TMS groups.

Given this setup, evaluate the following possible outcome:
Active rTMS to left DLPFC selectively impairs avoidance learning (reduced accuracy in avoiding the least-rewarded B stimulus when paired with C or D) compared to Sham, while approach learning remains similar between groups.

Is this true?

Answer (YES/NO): NO